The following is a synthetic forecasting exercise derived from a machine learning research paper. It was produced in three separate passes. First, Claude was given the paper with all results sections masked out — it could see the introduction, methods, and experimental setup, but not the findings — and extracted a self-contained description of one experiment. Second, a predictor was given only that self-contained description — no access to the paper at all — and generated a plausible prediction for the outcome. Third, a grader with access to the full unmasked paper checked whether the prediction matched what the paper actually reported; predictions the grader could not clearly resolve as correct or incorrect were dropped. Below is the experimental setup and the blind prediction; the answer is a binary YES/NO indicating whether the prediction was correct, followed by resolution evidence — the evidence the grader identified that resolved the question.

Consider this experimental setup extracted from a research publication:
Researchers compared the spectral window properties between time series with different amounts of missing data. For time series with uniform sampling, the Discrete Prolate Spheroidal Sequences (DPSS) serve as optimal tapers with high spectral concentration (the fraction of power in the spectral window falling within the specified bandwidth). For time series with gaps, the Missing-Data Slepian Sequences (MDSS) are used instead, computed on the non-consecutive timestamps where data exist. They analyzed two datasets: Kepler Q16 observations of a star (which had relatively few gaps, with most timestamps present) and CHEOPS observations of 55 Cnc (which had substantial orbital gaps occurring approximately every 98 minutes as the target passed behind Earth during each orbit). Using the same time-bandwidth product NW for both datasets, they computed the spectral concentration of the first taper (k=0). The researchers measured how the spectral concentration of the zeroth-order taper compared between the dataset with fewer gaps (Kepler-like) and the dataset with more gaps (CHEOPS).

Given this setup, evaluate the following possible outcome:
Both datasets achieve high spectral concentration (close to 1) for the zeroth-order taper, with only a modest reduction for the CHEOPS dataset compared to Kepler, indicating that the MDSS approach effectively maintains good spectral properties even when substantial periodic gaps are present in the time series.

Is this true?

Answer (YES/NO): NO